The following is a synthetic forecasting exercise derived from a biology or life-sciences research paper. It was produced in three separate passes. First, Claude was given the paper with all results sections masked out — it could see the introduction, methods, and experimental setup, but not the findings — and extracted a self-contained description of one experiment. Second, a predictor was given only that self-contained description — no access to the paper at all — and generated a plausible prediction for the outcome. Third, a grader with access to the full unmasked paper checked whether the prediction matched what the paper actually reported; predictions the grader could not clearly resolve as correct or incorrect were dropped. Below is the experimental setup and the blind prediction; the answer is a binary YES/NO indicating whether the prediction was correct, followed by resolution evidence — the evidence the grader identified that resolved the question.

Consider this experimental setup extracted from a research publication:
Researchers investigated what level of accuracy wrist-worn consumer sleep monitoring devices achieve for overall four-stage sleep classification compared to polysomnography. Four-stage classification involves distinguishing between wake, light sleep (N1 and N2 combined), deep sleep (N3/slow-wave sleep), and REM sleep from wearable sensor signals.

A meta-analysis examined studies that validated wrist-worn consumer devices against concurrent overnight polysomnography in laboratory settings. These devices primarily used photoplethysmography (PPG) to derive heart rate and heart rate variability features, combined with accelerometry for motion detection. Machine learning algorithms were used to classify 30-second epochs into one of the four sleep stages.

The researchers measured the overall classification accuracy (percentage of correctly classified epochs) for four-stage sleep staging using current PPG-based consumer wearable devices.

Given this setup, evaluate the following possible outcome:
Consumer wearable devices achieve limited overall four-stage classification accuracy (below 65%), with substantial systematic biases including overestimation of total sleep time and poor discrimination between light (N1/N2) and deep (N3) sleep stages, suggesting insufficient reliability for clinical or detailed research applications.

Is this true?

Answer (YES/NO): NO